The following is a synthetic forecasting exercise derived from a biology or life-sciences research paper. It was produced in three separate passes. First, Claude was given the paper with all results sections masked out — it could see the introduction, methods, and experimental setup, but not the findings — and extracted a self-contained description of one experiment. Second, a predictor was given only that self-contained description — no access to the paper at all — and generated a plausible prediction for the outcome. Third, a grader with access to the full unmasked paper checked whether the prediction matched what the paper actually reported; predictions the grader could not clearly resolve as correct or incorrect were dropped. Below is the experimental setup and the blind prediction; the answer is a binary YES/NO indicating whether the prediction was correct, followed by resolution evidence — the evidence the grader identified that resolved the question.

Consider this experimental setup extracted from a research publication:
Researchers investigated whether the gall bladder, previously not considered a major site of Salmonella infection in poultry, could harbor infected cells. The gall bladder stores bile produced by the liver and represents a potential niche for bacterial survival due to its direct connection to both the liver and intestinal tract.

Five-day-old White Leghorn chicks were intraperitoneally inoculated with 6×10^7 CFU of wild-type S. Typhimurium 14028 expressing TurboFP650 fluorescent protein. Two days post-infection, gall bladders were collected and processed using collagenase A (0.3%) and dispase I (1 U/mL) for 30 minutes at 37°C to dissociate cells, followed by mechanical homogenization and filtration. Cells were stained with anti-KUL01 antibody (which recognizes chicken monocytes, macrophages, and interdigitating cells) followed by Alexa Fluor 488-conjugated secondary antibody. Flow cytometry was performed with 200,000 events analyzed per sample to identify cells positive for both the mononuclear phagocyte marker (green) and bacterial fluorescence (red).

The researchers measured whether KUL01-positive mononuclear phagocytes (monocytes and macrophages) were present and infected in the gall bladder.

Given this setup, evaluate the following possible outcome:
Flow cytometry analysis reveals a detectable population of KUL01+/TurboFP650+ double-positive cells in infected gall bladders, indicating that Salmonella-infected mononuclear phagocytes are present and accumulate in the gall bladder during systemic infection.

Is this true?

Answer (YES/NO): YES